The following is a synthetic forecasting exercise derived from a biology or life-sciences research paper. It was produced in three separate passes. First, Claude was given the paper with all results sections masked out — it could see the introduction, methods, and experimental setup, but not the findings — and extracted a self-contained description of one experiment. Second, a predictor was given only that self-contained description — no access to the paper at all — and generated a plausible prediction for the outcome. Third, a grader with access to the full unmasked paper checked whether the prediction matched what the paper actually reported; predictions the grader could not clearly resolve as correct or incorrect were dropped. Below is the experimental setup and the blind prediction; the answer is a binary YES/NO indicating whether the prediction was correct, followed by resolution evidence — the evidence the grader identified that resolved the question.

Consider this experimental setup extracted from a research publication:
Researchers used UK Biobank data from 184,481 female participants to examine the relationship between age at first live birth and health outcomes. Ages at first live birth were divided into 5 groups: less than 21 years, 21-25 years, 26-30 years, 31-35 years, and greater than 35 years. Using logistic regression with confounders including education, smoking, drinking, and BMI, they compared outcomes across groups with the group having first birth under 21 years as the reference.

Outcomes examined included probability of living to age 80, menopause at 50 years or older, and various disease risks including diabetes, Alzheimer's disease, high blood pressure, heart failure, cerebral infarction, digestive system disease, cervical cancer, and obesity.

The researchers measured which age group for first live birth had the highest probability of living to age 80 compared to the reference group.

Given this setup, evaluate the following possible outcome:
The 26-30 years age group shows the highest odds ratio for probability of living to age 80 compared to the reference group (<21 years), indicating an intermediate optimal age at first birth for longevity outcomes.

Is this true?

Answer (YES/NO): NO